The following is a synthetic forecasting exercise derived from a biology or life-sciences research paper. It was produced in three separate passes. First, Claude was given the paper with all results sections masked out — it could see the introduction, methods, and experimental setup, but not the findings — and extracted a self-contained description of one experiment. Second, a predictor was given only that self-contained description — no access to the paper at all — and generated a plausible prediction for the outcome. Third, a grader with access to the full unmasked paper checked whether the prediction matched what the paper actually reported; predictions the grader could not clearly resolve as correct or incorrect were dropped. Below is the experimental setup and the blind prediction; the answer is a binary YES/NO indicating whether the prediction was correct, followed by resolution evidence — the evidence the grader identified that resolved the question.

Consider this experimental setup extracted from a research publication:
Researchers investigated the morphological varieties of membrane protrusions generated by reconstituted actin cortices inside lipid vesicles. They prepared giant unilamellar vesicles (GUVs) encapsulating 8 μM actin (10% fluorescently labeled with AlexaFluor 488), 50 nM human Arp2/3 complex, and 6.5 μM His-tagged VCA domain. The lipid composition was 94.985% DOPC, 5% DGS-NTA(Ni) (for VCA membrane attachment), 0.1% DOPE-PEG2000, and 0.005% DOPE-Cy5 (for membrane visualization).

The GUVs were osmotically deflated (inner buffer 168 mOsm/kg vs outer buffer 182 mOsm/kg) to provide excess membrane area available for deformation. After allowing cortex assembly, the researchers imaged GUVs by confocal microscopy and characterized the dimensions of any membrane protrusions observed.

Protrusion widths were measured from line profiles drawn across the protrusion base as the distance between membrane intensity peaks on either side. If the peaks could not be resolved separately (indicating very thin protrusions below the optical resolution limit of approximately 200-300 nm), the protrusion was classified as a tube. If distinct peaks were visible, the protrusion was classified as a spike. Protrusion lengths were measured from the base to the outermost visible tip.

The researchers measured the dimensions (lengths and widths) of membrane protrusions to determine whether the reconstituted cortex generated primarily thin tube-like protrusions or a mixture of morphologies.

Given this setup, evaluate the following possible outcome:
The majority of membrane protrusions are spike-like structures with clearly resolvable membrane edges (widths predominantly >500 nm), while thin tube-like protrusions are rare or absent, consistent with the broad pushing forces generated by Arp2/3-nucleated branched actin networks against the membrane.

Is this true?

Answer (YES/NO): NO